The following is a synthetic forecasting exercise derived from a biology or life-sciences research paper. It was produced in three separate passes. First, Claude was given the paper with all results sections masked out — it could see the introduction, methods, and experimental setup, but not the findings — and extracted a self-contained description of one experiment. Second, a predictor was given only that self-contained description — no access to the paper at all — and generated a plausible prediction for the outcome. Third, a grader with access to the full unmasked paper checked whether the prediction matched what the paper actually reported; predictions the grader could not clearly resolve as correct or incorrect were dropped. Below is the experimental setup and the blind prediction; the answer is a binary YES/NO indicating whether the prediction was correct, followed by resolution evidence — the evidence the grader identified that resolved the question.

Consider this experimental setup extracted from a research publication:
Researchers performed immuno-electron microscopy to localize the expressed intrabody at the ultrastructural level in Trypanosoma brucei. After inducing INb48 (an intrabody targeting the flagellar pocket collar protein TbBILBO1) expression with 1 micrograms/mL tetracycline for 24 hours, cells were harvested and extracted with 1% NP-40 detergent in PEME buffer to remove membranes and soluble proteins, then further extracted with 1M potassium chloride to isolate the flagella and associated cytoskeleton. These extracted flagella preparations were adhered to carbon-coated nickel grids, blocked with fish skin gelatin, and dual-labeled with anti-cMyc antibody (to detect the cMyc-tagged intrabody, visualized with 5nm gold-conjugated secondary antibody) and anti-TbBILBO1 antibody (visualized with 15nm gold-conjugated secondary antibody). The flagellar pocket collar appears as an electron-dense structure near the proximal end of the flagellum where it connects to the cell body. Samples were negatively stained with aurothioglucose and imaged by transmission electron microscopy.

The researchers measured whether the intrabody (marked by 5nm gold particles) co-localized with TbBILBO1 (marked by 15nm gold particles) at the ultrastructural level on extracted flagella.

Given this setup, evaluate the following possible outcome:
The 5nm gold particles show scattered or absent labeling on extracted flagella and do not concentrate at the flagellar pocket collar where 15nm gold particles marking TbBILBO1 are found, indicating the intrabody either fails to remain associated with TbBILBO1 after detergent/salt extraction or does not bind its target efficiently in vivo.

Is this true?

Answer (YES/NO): NO